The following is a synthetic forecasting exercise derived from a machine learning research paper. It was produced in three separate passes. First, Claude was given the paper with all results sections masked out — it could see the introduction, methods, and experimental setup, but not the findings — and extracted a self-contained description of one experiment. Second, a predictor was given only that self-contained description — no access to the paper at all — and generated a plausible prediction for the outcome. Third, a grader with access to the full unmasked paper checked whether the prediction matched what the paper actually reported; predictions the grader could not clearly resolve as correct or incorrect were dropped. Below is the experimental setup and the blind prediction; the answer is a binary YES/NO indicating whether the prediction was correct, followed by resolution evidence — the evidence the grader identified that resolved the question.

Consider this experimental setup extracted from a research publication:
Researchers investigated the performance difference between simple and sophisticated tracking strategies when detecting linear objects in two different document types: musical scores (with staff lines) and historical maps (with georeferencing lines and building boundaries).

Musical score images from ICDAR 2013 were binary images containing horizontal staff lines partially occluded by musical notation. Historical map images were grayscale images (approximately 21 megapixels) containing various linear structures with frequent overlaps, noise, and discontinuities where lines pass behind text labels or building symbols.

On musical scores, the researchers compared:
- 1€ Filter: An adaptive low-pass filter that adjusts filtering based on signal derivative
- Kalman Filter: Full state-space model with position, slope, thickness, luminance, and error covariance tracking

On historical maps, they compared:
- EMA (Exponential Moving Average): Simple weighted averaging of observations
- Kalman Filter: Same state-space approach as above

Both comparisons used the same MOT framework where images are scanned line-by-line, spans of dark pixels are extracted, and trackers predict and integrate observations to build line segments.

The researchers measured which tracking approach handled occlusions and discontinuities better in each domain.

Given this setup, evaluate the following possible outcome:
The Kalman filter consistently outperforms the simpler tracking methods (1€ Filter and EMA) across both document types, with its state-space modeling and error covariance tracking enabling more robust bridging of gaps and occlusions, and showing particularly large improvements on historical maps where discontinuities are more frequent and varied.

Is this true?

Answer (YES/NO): NO